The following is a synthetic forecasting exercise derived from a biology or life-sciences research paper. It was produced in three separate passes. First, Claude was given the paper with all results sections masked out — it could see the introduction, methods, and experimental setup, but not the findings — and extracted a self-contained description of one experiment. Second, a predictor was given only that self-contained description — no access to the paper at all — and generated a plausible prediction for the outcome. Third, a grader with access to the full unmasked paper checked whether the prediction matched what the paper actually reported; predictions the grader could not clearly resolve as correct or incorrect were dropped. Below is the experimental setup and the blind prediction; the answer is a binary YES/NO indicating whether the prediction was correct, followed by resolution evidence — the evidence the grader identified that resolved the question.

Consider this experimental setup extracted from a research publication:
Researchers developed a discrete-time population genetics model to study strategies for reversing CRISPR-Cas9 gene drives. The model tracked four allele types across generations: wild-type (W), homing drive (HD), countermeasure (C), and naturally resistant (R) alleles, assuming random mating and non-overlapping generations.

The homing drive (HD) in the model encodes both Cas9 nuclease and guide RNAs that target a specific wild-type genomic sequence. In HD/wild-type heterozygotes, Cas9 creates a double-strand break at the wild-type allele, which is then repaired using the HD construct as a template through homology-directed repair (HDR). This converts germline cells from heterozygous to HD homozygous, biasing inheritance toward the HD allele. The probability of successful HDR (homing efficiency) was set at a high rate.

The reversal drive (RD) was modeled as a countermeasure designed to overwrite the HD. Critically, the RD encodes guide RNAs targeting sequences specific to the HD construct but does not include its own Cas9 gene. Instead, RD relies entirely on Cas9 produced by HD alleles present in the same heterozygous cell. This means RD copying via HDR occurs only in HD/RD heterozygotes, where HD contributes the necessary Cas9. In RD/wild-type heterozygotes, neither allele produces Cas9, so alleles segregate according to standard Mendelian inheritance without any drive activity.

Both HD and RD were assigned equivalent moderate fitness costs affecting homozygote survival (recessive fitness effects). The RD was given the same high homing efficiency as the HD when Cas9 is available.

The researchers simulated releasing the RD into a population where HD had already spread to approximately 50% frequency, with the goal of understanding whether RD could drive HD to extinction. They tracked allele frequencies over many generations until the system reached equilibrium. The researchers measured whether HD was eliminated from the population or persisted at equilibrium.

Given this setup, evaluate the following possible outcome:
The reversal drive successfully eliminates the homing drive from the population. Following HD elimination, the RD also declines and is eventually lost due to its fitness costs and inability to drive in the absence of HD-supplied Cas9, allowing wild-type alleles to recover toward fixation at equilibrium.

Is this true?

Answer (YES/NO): NO